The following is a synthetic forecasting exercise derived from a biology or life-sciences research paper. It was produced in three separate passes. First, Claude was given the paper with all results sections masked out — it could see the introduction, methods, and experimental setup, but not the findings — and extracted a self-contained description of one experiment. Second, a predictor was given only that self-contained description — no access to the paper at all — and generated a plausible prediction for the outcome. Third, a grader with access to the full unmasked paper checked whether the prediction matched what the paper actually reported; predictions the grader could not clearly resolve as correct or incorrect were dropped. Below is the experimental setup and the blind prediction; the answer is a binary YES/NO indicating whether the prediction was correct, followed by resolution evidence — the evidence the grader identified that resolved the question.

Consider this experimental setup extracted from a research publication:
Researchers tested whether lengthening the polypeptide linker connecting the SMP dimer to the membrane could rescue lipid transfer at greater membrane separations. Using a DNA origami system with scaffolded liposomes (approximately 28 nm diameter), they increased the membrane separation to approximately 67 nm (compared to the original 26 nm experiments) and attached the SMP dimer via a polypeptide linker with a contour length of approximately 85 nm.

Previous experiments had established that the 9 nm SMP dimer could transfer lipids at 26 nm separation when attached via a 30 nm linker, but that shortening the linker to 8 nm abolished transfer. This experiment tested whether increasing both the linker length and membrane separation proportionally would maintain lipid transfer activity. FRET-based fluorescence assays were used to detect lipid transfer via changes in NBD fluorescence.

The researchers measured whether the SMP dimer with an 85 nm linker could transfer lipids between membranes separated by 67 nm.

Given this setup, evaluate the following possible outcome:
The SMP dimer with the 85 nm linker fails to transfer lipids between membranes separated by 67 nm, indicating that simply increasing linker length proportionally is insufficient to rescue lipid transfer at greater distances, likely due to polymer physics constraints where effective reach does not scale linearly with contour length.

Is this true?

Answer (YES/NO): NO